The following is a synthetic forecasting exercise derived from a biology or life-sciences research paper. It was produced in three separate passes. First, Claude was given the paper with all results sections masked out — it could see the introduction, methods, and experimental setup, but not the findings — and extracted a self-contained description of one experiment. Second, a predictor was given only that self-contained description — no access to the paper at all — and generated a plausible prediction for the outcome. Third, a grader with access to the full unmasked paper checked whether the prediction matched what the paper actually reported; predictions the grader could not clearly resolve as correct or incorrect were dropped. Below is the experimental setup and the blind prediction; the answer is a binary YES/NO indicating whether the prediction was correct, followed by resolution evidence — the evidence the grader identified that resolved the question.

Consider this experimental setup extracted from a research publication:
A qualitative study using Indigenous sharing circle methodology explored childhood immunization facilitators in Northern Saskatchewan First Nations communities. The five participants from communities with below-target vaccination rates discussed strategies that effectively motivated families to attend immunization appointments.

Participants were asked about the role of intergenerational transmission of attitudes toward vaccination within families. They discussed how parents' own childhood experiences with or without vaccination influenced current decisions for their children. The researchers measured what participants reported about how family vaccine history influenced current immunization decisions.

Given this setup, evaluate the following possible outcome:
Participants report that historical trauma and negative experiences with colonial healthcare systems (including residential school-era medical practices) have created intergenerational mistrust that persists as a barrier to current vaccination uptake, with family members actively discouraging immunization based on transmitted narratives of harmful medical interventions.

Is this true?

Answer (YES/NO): YES